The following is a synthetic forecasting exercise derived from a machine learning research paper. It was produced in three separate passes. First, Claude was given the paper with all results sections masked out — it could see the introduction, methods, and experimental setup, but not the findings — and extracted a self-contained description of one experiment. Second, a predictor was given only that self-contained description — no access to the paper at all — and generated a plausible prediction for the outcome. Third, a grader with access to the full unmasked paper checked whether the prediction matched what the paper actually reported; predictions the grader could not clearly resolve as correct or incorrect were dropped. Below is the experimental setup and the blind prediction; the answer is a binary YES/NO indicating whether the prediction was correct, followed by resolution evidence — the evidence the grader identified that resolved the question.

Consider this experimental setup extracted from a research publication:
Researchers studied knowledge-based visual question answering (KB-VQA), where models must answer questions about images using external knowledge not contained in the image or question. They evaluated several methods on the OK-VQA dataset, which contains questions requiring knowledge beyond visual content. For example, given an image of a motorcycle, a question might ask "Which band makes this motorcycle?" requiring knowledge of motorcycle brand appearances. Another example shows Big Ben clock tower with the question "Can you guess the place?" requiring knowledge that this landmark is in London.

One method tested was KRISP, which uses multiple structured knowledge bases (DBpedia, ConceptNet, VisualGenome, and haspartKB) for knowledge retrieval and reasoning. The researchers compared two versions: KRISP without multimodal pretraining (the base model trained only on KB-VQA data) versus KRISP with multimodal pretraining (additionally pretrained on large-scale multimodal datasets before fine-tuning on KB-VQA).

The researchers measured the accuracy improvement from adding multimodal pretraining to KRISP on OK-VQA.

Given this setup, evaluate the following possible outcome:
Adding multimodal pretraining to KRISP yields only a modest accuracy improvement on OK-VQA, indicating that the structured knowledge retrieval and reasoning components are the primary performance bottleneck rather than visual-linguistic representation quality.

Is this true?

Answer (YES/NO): NO